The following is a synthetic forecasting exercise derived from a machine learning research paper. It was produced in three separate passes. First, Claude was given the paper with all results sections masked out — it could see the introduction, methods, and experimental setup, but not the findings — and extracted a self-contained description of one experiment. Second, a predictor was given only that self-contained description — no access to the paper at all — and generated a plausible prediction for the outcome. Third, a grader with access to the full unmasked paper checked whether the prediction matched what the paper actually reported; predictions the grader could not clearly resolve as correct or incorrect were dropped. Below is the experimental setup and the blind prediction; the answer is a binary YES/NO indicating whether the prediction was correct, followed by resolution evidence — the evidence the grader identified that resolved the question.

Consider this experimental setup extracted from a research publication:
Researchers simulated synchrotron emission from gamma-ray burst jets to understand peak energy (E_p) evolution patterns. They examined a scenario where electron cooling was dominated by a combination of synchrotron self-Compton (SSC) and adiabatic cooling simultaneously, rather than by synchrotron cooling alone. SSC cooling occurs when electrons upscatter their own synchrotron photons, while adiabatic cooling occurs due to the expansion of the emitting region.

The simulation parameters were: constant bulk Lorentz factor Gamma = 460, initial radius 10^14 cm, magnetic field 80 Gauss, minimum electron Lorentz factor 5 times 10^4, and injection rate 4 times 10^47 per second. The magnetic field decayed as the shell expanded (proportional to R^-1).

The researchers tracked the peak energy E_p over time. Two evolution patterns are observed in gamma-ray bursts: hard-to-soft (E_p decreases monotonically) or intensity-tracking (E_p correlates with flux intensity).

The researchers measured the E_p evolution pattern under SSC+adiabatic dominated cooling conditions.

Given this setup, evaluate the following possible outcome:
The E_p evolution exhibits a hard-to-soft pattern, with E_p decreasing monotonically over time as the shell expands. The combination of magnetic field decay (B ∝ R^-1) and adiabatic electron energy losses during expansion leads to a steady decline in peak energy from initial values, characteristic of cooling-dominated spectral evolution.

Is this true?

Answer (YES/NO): NO